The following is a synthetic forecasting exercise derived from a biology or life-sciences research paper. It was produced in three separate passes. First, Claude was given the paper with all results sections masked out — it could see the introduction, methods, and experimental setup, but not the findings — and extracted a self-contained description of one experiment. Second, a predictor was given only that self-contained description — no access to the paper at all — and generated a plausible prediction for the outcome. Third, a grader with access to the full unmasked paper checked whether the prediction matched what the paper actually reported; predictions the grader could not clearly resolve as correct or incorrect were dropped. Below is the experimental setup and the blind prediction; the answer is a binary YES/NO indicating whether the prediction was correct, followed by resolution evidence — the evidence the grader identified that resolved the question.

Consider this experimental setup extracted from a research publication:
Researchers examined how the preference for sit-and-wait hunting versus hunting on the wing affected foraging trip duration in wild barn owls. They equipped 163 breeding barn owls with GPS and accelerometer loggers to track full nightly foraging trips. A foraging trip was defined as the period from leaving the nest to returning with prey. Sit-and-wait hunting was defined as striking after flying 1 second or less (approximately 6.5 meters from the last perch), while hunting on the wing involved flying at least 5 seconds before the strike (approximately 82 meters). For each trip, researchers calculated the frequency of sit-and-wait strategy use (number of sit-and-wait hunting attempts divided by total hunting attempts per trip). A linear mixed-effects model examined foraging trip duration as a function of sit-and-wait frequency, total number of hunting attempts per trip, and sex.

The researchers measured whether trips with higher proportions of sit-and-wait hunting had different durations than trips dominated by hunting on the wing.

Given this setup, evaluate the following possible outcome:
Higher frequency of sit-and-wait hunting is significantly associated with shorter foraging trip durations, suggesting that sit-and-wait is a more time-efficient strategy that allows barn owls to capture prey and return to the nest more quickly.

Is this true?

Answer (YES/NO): NO